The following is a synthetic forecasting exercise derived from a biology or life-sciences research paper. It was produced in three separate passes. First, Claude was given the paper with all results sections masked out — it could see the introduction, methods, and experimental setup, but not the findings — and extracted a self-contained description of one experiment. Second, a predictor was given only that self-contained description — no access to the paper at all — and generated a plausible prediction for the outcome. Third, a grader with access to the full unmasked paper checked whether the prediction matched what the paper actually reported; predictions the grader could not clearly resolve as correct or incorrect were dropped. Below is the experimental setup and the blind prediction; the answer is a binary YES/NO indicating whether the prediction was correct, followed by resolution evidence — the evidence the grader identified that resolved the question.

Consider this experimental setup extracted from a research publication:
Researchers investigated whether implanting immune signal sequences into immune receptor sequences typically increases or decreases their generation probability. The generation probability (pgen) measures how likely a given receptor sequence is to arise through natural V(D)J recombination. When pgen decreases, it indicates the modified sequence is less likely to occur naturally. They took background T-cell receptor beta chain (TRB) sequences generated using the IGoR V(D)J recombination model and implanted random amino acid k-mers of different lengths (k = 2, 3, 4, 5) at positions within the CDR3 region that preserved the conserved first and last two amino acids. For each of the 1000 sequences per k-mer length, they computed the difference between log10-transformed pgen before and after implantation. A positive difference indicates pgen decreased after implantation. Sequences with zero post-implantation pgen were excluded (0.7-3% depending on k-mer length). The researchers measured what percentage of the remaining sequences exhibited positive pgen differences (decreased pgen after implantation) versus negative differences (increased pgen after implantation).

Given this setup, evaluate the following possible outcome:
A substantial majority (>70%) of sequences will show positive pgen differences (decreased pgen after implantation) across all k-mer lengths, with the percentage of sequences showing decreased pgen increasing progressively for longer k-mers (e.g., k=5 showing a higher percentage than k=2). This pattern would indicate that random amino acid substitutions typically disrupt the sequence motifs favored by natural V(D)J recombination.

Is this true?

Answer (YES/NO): NO